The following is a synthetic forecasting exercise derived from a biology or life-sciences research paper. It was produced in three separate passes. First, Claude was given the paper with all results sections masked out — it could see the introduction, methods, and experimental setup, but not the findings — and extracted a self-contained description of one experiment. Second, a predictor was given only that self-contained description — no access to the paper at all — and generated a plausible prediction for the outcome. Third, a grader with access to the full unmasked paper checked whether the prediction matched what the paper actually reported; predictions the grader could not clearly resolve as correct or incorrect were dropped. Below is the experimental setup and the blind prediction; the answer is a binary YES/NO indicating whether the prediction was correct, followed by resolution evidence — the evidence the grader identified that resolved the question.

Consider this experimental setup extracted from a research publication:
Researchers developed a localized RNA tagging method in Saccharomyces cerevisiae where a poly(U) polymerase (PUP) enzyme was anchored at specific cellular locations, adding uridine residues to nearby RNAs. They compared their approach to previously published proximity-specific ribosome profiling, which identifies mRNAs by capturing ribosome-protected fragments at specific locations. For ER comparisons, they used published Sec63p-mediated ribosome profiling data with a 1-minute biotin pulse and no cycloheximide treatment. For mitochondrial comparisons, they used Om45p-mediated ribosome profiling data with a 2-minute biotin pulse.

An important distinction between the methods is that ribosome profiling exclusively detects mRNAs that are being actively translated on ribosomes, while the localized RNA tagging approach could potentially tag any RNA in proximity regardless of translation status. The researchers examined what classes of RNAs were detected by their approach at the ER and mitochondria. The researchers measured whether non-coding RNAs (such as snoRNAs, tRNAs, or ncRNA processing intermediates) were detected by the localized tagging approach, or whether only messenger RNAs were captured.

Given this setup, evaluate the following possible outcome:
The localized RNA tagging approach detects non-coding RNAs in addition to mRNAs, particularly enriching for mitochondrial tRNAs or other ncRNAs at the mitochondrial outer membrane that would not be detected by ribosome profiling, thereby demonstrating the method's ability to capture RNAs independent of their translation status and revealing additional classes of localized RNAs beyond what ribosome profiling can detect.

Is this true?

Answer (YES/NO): YES